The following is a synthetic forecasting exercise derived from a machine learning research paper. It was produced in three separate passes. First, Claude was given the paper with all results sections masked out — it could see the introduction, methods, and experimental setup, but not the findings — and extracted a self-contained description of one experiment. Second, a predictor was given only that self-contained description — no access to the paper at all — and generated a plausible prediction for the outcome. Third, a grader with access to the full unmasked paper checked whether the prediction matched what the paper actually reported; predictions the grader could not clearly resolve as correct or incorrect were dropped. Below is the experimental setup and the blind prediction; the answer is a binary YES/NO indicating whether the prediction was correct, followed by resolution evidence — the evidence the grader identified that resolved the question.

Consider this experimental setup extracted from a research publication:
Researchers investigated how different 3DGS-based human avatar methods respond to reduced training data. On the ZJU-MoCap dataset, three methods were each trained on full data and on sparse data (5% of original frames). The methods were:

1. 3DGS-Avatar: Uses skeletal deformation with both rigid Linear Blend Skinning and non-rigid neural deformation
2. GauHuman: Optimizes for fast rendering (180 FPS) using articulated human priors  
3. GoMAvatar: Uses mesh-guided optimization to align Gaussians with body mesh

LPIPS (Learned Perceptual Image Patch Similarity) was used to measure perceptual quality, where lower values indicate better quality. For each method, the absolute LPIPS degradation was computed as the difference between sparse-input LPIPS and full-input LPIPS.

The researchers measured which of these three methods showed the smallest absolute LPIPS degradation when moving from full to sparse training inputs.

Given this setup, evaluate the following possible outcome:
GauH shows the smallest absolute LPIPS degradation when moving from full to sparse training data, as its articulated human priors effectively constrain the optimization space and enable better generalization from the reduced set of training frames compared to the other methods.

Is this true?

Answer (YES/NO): YES